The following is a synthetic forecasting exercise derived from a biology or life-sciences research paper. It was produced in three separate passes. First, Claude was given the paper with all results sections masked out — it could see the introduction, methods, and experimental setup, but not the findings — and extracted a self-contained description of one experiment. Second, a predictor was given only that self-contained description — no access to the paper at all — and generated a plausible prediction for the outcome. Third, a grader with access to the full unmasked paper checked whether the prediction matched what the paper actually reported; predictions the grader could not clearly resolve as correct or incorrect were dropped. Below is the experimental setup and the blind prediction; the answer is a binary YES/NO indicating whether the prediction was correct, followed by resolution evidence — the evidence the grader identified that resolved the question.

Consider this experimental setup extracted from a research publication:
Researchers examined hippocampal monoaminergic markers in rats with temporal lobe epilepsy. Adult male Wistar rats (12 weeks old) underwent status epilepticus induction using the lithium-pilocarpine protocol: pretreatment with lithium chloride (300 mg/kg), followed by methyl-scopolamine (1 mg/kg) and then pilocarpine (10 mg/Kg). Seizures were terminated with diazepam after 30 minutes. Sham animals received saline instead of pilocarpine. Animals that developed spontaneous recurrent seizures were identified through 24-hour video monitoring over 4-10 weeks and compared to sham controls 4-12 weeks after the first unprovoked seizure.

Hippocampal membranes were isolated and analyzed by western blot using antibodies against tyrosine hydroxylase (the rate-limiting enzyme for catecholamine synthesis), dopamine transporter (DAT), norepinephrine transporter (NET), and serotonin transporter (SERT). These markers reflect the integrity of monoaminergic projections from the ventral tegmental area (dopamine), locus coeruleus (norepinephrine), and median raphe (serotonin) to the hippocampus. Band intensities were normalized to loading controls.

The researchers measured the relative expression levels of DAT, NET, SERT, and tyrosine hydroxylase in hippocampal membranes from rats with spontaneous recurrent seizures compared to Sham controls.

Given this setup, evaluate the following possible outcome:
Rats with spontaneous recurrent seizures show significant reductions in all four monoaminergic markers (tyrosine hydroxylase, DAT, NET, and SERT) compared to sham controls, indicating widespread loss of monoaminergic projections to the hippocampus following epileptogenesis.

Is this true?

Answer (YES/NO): NO